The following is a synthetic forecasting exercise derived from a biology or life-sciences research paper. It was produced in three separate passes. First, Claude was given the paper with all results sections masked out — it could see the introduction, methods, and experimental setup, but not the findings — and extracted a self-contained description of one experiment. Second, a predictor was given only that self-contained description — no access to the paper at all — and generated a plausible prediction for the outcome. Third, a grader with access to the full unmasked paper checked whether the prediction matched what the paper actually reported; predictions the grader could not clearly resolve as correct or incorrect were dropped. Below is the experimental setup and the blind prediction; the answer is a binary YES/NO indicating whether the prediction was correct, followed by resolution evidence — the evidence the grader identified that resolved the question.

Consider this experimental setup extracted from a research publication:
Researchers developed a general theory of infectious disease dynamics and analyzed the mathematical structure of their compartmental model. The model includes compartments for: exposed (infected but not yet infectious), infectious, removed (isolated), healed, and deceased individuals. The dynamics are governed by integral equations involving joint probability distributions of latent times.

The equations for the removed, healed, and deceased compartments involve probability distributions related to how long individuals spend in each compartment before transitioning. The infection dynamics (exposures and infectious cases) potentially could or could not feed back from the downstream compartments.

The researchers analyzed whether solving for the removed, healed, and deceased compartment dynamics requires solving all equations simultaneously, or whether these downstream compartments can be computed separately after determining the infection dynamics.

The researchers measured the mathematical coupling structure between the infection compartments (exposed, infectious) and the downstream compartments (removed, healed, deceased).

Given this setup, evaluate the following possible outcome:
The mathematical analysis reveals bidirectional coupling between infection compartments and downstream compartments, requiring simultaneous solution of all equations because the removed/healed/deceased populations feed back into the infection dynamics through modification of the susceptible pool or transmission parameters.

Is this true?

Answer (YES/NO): NO